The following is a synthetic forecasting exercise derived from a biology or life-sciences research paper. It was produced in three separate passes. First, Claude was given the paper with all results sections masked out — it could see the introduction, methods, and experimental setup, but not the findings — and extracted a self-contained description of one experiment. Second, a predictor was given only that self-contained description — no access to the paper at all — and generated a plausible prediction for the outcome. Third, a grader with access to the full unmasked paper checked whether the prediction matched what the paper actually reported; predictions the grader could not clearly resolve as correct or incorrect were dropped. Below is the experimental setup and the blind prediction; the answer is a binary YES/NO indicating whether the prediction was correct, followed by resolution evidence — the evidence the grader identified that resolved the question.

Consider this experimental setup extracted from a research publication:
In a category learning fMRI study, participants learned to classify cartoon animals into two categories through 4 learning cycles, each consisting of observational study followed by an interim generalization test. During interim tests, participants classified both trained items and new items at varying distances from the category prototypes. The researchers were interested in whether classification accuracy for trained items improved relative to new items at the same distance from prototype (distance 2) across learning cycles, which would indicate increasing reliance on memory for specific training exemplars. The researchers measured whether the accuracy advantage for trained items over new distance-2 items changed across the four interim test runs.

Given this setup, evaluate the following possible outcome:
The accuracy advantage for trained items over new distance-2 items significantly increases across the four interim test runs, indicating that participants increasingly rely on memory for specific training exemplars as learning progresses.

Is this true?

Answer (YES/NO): NO